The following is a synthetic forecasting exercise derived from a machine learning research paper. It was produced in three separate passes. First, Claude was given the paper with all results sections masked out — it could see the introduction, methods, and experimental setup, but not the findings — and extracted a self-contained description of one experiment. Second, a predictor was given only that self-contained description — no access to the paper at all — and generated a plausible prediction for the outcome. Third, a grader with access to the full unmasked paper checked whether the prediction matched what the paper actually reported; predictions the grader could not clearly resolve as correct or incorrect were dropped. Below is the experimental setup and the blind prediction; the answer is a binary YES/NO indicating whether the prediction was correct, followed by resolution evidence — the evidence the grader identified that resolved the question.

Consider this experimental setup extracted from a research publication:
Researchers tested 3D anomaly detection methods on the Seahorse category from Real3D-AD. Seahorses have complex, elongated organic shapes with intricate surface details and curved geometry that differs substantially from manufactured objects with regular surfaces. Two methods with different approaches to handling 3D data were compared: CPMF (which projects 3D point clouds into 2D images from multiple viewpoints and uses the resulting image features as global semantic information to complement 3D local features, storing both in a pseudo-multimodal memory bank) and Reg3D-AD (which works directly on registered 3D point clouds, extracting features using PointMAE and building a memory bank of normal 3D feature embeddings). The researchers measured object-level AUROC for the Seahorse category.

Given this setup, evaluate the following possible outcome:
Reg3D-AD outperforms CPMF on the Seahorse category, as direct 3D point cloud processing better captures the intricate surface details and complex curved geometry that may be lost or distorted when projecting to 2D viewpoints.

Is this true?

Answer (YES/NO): NO